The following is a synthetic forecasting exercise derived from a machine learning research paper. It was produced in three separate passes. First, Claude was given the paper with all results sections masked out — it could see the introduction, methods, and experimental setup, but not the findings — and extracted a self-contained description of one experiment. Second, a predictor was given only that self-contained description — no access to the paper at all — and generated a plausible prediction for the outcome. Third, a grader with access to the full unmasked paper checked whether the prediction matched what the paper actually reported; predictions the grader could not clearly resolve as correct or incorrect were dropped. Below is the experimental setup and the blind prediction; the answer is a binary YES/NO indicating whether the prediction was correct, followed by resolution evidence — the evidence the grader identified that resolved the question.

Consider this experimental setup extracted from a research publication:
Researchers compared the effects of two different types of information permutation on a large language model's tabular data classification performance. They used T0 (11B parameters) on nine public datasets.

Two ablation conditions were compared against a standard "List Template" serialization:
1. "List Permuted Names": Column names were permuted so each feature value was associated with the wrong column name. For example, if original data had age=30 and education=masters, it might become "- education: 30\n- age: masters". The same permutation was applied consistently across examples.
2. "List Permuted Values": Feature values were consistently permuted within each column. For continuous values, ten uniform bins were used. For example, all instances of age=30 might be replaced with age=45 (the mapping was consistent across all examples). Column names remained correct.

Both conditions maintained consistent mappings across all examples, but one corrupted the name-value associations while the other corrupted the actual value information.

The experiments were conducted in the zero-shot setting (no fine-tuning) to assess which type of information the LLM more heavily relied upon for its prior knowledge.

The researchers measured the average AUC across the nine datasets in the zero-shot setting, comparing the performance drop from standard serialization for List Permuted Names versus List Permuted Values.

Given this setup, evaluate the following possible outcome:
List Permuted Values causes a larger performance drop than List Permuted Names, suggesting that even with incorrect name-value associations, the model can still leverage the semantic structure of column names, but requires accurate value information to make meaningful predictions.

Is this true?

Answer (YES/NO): YES